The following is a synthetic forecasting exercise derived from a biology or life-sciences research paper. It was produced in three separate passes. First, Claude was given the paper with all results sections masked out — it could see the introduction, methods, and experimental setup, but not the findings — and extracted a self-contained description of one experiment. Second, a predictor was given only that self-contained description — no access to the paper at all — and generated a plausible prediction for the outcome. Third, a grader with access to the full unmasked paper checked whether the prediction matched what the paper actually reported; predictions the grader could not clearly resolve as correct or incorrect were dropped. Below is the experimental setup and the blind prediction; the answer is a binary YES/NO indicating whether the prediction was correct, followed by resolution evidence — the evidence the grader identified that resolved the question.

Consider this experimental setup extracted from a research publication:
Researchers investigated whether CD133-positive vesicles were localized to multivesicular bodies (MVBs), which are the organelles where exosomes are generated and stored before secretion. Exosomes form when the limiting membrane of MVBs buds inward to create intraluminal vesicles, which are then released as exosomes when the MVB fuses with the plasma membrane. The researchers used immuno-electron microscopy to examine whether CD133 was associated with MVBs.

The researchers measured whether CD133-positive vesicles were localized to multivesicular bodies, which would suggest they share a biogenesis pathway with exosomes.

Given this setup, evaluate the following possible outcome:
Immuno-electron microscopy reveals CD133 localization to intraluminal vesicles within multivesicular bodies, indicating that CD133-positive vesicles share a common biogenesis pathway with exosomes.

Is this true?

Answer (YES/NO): NO